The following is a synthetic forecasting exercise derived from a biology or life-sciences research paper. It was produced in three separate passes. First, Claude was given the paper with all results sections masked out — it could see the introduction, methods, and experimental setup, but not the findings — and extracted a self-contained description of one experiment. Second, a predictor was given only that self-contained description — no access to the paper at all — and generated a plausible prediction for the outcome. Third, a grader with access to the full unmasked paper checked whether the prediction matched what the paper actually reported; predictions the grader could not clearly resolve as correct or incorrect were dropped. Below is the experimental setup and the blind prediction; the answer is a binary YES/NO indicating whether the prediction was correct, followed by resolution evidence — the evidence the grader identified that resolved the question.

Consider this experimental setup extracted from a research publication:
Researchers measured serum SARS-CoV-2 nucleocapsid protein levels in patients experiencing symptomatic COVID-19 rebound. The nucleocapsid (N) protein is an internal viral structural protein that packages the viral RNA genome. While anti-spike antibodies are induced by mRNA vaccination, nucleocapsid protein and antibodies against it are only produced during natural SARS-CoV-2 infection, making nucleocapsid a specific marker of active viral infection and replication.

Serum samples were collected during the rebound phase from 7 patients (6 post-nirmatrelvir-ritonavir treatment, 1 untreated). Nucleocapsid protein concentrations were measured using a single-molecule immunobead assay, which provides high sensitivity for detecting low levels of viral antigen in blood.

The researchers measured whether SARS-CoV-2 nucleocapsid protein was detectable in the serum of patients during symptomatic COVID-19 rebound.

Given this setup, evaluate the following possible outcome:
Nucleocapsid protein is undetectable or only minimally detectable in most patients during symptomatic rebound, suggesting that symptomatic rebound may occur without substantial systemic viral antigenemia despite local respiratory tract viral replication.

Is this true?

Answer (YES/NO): YES